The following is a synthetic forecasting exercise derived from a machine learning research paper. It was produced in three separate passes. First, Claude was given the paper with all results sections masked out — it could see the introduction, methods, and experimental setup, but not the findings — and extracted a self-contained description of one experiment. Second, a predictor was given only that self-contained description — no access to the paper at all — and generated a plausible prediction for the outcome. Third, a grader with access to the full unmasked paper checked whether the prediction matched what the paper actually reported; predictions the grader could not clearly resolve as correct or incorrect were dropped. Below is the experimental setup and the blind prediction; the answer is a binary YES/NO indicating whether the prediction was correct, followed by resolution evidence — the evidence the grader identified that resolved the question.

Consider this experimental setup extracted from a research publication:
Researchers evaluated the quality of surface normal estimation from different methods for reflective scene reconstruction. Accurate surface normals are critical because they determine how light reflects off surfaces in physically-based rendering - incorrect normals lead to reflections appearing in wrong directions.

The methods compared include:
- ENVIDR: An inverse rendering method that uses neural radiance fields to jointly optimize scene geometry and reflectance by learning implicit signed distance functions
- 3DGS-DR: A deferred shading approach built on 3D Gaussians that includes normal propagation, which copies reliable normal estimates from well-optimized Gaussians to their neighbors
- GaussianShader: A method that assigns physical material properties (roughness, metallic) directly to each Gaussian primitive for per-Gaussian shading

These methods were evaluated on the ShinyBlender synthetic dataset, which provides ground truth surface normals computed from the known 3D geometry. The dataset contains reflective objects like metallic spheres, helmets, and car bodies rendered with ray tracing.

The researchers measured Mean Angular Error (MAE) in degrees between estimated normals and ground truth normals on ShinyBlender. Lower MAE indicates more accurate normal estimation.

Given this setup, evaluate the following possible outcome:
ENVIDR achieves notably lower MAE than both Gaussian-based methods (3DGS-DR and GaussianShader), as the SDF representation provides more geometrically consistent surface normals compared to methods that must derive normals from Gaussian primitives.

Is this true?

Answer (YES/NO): NO